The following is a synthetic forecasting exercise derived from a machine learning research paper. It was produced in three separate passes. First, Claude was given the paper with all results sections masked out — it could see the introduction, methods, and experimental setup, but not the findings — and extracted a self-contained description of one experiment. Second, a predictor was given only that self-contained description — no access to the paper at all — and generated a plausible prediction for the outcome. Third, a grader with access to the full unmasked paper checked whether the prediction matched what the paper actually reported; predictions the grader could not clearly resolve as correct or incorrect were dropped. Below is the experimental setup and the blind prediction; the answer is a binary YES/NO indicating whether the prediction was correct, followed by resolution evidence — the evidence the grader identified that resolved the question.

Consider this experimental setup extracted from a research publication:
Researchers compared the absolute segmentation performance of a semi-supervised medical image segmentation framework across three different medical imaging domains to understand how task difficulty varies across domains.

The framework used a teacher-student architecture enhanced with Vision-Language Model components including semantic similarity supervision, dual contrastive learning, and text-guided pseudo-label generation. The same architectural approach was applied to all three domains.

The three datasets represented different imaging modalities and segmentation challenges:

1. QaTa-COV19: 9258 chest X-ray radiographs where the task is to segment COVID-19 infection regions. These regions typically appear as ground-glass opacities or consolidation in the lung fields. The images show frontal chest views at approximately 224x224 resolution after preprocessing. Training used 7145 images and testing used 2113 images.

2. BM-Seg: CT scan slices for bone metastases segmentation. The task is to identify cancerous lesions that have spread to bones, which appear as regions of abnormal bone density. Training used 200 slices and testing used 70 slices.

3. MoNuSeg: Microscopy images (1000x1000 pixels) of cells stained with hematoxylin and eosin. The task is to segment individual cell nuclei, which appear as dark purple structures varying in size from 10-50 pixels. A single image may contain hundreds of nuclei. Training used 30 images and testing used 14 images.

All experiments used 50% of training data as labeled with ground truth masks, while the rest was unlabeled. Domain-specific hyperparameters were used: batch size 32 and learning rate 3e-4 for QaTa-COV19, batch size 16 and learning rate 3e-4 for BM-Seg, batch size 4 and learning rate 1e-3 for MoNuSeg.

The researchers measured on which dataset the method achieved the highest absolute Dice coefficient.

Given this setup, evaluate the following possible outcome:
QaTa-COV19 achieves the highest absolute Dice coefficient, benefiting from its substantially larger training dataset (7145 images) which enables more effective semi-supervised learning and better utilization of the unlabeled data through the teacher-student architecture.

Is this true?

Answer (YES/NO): YES